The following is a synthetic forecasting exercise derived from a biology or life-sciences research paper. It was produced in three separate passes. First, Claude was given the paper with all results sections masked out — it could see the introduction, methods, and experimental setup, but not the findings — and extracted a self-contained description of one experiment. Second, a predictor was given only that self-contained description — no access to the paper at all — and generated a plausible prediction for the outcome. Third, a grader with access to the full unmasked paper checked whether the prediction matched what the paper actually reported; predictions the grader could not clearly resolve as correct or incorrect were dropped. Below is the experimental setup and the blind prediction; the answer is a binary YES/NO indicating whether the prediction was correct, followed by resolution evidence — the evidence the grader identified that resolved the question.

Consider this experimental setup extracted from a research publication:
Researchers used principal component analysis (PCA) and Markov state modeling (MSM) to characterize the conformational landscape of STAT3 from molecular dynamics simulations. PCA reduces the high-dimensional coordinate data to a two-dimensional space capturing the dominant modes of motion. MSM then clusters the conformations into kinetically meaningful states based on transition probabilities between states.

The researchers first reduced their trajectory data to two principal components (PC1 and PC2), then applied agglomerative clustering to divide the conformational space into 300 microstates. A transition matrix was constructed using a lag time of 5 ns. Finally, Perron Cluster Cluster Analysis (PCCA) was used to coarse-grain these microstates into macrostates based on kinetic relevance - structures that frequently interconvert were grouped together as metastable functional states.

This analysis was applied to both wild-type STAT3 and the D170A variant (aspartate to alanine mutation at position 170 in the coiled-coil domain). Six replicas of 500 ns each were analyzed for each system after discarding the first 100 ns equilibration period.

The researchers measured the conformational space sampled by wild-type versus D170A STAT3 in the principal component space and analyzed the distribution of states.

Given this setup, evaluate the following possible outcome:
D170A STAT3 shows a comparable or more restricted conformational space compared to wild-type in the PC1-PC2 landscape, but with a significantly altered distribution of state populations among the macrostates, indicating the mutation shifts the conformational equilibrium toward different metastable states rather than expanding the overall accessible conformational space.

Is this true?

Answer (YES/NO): NO